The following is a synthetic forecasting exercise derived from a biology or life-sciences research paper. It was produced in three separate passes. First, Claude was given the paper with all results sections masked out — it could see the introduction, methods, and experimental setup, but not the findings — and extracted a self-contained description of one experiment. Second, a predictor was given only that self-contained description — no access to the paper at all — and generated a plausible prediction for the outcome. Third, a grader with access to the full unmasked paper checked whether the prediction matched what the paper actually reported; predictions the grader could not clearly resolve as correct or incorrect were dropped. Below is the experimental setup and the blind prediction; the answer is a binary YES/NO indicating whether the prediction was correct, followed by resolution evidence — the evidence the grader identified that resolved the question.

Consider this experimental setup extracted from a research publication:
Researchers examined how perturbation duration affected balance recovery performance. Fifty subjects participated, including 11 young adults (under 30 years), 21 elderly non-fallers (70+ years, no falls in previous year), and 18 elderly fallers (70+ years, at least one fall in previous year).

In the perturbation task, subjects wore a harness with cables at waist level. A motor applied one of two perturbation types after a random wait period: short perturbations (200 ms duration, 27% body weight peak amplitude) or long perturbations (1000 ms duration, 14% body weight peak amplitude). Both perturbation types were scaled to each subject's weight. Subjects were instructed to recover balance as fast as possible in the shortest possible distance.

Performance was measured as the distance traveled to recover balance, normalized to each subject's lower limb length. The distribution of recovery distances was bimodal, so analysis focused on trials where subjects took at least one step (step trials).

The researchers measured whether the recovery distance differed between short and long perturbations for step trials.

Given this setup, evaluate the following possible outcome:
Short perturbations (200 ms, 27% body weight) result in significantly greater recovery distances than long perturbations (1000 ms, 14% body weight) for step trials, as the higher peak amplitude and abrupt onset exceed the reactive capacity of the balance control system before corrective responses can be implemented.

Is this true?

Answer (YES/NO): NO